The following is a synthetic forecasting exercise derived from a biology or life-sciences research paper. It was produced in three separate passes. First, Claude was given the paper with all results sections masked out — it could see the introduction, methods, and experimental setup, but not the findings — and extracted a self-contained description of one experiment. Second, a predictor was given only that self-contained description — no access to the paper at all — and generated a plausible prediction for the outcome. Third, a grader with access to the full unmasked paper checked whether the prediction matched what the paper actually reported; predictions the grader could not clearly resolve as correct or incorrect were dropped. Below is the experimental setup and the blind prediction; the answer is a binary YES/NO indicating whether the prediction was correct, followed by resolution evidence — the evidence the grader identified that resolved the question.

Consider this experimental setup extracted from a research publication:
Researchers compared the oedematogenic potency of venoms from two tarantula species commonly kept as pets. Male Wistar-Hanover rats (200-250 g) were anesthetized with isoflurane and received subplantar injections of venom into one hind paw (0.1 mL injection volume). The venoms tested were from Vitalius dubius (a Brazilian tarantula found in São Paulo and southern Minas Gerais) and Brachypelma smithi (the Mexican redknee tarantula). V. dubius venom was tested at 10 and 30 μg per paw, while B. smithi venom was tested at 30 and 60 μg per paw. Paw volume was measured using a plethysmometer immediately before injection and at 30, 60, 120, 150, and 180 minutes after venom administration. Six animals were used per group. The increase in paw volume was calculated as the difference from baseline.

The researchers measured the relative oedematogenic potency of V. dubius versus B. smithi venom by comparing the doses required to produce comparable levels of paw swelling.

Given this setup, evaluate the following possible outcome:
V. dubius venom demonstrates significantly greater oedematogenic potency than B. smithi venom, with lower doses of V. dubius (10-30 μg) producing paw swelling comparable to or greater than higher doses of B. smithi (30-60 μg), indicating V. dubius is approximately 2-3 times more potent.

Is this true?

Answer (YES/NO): YES